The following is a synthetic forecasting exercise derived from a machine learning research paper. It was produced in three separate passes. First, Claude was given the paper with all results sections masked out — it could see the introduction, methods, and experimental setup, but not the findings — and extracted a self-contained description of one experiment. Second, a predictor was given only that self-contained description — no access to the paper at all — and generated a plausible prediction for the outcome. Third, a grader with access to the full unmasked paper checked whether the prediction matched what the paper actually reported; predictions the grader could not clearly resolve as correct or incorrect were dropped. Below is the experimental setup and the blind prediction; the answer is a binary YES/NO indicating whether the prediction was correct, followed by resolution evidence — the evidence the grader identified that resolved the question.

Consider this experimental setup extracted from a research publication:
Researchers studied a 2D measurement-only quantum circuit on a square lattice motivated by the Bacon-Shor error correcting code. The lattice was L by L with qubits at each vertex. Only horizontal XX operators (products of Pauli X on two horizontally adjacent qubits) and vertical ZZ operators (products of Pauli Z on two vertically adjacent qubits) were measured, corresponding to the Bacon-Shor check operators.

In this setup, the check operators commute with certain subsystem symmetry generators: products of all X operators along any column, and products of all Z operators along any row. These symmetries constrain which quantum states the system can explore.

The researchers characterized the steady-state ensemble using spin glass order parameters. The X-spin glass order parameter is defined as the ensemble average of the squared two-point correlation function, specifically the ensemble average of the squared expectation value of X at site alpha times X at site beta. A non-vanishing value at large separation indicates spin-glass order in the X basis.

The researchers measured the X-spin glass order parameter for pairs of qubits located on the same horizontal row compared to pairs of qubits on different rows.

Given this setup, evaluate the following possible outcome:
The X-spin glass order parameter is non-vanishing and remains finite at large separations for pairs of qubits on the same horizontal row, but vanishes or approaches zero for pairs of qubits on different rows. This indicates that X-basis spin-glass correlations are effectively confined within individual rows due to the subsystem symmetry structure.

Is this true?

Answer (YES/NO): YES